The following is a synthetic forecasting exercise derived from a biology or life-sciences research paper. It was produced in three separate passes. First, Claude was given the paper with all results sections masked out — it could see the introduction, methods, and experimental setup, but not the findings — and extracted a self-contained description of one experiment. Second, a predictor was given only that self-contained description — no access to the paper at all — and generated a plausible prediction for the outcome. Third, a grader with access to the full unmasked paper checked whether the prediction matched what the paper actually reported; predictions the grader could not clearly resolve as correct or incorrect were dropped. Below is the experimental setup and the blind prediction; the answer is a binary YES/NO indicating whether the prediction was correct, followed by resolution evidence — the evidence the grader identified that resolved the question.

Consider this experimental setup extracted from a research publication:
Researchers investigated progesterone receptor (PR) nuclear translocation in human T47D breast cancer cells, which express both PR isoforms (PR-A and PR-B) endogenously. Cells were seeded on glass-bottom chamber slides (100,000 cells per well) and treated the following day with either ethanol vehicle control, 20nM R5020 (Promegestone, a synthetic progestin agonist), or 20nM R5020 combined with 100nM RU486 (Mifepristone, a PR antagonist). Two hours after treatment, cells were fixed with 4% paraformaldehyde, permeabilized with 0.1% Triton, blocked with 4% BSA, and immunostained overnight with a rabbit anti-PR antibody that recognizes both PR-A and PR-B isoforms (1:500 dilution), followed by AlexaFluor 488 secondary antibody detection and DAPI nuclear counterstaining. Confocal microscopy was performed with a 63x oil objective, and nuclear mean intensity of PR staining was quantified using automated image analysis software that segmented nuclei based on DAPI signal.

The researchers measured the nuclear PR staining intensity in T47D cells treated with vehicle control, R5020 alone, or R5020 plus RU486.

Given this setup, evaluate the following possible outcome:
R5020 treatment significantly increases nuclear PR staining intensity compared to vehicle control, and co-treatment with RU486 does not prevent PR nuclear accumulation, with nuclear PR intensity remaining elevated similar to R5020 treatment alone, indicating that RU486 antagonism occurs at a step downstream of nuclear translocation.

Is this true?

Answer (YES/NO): NO